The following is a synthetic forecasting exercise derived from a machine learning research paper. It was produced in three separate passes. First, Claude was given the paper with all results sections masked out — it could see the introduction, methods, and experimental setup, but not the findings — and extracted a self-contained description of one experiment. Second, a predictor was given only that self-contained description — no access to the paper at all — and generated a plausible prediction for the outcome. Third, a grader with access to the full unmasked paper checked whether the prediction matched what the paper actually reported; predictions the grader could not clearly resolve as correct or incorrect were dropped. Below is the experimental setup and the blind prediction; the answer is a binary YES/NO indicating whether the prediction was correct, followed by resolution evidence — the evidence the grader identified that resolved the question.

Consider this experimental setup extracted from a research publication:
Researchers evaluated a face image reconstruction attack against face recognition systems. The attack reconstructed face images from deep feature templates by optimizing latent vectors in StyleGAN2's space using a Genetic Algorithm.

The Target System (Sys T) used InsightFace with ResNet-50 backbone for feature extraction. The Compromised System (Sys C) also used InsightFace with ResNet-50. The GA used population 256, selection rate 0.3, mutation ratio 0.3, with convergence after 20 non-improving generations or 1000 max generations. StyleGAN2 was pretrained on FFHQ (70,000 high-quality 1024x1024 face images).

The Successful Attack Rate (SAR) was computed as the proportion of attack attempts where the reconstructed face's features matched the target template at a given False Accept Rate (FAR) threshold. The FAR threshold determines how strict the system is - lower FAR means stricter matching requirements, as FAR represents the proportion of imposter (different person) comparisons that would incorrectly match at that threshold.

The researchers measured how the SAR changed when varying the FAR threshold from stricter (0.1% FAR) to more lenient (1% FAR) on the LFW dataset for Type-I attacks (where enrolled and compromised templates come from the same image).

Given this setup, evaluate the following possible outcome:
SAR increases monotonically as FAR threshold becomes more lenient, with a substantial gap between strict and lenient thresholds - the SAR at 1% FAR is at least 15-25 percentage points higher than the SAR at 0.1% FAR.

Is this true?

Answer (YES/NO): NO